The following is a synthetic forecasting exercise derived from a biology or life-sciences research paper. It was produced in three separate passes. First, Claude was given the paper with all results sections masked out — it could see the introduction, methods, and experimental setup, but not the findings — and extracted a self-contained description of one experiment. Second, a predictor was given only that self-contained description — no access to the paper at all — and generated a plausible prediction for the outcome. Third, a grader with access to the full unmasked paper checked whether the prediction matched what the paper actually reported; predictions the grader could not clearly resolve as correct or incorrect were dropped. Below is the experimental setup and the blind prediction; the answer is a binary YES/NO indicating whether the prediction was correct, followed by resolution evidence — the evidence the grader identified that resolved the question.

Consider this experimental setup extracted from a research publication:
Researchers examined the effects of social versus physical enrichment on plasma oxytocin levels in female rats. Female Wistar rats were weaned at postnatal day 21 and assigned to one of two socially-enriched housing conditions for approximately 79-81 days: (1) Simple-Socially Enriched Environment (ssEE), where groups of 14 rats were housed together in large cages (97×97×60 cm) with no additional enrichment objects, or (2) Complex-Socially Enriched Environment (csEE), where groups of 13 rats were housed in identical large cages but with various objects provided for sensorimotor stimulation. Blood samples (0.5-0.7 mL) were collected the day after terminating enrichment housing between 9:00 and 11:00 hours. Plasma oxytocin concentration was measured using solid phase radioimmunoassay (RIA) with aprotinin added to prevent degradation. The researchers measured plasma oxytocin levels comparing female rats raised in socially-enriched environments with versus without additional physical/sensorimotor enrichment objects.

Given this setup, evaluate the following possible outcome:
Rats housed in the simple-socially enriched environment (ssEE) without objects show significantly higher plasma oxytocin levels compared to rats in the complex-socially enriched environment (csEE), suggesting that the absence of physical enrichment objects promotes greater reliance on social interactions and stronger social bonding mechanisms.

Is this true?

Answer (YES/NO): NO